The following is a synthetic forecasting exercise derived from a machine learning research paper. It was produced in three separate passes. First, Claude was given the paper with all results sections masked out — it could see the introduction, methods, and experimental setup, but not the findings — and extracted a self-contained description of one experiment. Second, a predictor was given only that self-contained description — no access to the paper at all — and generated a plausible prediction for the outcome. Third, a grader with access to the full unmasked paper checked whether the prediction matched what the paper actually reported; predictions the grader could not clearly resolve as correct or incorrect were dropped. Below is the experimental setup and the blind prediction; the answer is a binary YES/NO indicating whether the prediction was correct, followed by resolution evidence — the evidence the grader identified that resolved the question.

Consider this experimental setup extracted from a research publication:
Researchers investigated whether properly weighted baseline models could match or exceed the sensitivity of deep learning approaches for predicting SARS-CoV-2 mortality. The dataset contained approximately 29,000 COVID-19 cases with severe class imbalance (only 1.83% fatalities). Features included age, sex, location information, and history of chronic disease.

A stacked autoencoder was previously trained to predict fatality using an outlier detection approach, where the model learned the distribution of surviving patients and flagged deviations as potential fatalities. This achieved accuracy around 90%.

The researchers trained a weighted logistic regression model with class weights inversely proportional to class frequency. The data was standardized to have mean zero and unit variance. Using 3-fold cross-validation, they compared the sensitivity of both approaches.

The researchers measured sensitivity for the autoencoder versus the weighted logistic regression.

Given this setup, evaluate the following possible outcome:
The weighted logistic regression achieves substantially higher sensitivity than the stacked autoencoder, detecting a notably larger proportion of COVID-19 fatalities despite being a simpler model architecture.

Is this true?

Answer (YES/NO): YES